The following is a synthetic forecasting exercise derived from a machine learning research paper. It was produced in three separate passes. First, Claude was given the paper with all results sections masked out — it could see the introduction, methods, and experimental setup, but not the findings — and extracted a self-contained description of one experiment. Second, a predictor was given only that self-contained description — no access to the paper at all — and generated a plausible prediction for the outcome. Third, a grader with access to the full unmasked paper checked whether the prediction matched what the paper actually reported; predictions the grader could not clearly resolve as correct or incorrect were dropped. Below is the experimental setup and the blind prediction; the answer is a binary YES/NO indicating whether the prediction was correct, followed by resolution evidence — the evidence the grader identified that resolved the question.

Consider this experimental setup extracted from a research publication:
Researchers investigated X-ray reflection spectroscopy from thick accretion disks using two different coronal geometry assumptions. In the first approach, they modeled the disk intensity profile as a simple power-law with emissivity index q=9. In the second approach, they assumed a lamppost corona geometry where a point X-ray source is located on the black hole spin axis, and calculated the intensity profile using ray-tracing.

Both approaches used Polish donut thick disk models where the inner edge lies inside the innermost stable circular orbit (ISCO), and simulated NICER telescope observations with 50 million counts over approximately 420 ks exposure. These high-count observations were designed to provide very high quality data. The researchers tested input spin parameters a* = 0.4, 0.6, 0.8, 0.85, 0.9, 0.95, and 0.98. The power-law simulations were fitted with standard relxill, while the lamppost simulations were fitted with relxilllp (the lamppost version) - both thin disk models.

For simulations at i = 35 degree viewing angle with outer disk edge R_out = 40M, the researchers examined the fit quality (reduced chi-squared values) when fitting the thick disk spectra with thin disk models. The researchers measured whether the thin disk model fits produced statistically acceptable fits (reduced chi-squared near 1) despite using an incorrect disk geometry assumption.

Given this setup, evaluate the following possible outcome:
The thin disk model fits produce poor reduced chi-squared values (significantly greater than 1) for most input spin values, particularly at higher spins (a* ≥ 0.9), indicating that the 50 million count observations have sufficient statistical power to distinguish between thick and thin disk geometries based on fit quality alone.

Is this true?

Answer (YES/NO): NO